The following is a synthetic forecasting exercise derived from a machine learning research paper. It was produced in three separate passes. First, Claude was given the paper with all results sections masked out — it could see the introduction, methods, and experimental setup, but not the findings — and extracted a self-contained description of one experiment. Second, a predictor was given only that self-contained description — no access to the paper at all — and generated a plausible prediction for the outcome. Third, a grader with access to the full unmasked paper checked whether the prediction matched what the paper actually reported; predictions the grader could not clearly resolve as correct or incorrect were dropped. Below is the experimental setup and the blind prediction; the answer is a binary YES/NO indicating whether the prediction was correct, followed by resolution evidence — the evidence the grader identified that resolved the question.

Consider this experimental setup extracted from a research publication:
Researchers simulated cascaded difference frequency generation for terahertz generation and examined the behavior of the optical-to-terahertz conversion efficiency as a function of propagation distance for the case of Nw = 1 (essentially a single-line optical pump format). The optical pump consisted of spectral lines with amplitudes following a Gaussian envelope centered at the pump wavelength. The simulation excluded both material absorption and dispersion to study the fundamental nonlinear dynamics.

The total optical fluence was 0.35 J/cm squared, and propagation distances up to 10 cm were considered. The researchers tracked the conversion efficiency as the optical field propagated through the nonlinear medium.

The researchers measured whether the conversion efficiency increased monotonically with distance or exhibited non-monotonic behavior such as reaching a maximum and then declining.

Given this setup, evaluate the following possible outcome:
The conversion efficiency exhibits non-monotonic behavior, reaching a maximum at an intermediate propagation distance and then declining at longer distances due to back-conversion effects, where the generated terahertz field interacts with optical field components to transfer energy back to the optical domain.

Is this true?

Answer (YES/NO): YES